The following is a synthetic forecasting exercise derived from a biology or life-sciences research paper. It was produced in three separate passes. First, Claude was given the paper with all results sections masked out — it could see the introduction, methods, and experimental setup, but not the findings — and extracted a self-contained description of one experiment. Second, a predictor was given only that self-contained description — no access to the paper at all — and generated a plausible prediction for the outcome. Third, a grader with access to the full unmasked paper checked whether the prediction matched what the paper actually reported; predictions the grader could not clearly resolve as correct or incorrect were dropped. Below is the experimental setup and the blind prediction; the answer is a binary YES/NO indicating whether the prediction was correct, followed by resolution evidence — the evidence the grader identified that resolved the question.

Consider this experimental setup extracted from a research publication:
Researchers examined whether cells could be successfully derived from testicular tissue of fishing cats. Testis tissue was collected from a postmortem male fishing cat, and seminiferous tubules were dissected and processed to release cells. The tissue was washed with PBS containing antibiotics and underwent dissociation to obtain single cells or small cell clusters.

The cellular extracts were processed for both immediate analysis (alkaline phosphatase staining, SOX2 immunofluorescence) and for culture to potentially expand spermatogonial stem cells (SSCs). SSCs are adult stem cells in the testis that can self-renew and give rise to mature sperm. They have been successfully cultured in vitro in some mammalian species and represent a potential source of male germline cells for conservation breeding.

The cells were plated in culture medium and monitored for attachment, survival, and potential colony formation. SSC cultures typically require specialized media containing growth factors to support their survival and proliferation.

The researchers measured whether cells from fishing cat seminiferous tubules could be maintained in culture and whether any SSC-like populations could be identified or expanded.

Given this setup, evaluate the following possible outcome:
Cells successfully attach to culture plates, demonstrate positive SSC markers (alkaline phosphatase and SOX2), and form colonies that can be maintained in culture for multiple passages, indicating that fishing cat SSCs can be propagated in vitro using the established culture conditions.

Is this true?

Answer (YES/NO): NO